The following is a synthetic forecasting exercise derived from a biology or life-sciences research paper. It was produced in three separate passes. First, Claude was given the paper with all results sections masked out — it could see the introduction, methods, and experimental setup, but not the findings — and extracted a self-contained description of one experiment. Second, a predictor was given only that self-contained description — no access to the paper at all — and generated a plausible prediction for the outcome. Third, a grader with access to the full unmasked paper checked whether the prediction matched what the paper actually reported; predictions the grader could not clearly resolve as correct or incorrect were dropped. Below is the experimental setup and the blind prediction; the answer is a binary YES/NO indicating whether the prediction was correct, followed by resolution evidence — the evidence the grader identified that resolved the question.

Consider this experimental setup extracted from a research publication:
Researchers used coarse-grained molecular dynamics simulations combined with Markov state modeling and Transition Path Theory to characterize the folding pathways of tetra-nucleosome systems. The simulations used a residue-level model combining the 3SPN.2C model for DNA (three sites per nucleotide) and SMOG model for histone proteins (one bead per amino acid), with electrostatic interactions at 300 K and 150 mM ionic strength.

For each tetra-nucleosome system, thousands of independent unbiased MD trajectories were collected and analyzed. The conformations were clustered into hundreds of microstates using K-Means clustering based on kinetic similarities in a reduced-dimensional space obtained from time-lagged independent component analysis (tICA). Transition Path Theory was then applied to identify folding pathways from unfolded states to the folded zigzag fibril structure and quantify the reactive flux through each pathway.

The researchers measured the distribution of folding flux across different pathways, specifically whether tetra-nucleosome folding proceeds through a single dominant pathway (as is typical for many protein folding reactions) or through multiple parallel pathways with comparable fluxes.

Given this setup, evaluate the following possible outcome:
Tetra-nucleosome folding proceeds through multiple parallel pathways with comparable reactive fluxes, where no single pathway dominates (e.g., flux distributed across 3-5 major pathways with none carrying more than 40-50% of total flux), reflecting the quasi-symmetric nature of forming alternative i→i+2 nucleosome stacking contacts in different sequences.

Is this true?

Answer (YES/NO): NO